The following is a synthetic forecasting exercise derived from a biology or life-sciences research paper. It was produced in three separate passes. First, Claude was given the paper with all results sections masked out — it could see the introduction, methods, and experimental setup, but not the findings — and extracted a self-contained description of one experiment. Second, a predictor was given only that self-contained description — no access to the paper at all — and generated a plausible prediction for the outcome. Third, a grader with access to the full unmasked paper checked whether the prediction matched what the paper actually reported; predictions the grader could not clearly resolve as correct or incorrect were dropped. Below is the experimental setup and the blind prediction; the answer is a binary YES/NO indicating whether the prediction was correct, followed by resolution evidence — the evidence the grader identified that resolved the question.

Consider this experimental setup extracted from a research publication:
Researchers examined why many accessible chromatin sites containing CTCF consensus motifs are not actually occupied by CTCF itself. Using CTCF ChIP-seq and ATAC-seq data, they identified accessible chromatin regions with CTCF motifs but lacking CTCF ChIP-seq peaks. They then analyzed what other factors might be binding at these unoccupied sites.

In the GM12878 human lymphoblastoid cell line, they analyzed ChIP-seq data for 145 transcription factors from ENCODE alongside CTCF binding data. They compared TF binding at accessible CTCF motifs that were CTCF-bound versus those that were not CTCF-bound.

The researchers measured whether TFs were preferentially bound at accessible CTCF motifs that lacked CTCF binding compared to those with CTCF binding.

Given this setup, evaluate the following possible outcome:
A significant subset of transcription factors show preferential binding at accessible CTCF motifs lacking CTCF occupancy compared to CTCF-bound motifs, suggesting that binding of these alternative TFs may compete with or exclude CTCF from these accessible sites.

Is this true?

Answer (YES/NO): YES